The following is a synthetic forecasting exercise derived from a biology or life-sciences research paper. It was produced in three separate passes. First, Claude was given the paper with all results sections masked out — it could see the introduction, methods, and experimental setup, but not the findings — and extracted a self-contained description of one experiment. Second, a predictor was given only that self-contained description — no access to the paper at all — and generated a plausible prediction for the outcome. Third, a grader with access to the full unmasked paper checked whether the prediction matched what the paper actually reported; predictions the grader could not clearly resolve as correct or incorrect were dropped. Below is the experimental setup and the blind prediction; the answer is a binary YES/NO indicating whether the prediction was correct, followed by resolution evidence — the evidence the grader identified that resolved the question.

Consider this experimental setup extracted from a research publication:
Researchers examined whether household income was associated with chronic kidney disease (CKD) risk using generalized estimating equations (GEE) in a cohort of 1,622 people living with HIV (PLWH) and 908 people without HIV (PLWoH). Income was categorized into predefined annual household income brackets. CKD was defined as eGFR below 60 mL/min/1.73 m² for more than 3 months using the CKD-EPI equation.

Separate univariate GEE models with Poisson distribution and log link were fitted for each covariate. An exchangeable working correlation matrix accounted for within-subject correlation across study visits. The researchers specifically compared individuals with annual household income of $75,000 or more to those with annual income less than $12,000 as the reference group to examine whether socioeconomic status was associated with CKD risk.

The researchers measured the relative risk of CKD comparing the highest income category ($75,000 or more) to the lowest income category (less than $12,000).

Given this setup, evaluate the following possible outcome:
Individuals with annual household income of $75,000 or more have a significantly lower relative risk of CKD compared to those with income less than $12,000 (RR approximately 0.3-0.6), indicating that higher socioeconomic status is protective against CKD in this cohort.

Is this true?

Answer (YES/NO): NO